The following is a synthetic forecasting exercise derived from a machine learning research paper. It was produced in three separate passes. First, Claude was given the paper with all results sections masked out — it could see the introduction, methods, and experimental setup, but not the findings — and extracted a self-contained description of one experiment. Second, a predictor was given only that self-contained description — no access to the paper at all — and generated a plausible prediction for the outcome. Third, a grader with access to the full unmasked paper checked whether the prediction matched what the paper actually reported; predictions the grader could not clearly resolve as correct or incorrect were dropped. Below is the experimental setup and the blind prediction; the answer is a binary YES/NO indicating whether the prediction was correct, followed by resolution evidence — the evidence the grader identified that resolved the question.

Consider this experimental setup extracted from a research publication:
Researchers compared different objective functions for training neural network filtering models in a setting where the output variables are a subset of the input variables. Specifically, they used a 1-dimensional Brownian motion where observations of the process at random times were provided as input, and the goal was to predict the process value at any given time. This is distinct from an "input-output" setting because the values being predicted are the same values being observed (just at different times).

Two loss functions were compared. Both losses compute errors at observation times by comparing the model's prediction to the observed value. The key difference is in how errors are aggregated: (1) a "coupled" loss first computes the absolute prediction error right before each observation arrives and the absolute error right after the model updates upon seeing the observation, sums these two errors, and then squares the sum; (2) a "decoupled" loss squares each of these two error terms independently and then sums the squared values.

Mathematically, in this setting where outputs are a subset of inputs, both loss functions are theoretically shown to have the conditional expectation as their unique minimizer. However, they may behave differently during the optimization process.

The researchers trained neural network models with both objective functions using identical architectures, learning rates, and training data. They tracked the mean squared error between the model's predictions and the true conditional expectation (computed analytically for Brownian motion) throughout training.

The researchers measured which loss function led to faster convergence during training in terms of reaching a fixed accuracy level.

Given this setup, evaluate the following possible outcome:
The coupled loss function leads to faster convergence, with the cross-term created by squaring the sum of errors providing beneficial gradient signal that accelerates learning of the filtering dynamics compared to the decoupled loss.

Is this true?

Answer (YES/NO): YES